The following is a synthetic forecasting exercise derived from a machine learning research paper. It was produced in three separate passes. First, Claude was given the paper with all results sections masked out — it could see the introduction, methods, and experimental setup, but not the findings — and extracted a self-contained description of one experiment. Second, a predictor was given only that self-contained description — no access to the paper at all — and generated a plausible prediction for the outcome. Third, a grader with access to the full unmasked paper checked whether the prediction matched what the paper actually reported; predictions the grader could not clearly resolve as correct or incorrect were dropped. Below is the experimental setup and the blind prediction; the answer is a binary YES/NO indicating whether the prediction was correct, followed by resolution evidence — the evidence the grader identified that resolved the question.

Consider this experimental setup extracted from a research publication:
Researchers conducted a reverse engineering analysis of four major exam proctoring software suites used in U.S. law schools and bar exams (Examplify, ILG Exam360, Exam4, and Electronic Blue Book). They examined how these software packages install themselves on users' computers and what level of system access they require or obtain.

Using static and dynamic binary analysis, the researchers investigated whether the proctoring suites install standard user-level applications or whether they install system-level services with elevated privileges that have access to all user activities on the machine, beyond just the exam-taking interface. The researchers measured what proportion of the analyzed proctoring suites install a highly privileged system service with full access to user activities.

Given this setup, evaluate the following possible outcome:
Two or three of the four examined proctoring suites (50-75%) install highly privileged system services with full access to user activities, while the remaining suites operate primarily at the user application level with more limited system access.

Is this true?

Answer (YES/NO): YES